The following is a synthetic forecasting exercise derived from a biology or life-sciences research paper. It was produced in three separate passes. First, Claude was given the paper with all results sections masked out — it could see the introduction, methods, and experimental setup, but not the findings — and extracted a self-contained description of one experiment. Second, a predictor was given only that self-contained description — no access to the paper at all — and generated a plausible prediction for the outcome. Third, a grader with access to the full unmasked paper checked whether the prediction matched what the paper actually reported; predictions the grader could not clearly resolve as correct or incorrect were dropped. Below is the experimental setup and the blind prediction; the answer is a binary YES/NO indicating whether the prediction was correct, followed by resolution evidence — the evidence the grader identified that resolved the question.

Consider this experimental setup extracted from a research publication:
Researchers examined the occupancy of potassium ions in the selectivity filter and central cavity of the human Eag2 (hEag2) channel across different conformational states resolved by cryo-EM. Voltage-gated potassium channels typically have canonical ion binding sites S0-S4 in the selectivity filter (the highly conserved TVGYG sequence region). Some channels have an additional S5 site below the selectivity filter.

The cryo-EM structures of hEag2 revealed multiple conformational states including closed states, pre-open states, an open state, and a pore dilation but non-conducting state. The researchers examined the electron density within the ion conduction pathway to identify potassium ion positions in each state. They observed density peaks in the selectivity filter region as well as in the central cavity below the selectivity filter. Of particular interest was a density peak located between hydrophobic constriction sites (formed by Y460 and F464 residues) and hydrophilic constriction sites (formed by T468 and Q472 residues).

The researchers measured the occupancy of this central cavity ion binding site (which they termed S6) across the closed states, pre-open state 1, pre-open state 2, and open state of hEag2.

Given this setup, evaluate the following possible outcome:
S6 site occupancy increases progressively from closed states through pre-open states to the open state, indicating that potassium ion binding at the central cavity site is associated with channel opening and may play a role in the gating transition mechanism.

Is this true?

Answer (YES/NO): NO